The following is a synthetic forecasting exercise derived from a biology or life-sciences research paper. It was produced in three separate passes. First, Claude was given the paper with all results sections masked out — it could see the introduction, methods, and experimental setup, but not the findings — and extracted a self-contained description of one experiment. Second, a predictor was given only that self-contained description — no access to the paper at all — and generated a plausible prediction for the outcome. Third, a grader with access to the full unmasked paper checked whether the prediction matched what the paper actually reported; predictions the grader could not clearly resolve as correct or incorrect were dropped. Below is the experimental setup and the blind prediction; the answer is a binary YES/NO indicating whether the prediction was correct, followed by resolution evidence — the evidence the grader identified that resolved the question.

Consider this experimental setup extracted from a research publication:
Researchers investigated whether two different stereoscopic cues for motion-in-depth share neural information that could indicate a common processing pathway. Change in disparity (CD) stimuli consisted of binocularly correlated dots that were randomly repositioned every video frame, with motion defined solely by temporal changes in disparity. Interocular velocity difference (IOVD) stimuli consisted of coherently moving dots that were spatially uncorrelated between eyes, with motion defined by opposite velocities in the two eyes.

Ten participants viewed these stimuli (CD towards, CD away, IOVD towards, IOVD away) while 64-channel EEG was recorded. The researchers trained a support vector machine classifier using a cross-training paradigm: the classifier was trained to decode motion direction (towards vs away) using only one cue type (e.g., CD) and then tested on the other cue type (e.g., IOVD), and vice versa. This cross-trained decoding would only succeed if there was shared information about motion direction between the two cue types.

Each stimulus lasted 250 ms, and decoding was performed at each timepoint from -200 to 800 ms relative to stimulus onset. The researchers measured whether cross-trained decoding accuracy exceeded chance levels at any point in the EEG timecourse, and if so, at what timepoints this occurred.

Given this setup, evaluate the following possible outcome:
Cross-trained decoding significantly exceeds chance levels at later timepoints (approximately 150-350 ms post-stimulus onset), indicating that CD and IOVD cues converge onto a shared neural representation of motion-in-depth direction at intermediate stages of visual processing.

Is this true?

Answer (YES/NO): NO